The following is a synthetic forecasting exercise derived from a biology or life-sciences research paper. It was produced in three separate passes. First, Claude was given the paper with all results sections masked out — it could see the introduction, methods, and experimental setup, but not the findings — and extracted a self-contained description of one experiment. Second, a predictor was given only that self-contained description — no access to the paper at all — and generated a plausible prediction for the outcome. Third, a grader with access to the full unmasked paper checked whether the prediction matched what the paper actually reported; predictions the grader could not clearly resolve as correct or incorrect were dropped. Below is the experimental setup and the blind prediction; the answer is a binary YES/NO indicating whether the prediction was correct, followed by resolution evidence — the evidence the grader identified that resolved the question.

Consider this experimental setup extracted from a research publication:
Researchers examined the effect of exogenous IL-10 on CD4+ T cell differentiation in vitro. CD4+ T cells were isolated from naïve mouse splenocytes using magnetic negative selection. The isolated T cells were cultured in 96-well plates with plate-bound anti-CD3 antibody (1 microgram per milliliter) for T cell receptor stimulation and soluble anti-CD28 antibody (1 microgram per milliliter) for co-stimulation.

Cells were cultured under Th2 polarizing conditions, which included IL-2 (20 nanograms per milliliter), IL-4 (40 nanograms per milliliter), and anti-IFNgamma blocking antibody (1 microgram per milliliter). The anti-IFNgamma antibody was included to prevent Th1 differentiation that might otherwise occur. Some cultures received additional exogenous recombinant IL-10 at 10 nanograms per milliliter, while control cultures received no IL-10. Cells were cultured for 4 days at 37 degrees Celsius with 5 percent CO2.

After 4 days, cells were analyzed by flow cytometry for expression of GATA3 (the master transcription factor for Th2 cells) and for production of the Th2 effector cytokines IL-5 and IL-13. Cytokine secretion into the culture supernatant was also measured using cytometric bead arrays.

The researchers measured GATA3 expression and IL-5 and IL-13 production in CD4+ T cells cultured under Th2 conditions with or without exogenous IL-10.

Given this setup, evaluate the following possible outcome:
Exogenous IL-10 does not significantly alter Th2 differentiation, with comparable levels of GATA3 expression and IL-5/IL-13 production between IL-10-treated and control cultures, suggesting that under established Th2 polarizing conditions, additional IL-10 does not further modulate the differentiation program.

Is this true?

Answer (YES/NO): YES